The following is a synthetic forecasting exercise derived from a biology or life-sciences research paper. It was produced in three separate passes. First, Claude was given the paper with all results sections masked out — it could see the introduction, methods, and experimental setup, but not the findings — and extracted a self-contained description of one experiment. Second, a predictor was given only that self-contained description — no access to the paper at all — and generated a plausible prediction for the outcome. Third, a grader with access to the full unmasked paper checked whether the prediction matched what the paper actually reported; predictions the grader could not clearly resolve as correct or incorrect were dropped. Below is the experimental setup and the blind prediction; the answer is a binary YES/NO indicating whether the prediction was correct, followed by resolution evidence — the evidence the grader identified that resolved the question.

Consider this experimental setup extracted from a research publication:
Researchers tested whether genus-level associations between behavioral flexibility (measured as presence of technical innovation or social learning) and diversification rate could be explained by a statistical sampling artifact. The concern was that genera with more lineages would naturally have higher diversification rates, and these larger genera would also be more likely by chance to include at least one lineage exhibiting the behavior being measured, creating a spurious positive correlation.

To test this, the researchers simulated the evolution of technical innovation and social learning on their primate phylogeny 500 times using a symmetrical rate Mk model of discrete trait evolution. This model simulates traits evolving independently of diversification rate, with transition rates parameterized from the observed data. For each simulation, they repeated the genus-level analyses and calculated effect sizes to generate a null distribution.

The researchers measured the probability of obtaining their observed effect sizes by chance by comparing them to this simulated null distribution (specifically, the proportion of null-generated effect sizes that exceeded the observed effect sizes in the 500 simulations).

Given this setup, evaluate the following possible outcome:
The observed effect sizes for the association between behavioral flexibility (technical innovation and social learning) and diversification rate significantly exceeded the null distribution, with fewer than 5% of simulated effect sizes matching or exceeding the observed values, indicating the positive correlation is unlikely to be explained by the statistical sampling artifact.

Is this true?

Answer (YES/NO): YES